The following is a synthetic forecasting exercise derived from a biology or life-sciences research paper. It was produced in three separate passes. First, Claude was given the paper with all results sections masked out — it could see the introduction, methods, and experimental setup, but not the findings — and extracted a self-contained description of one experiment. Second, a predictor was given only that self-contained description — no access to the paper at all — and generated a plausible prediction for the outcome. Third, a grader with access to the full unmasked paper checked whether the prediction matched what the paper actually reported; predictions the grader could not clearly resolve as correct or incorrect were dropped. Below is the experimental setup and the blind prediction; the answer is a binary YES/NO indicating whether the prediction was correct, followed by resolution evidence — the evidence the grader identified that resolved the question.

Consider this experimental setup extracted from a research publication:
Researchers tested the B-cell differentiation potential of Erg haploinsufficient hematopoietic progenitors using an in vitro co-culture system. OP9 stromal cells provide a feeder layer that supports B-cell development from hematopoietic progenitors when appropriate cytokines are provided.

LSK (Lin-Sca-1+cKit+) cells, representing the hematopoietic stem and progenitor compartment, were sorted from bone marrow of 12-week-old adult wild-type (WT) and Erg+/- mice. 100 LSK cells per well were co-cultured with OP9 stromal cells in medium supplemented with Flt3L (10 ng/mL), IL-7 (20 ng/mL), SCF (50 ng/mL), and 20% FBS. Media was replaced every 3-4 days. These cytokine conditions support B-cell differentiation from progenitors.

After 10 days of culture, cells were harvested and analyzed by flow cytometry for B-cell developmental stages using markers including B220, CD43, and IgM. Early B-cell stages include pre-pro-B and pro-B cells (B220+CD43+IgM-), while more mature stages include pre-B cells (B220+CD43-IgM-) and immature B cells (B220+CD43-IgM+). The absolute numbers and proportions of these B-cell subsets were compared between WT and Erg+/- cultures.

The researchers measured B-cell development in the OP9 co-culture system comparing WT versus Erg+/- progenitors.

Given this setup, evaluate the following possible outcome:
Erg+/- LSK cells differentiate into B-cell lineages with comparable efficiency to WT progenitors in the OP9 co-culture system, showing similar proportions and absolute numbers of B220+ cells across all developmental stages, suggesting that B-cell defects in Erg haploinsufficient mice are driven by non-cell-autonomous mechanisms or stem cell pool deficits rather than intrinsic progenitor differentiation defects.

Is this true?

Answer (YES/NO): NO